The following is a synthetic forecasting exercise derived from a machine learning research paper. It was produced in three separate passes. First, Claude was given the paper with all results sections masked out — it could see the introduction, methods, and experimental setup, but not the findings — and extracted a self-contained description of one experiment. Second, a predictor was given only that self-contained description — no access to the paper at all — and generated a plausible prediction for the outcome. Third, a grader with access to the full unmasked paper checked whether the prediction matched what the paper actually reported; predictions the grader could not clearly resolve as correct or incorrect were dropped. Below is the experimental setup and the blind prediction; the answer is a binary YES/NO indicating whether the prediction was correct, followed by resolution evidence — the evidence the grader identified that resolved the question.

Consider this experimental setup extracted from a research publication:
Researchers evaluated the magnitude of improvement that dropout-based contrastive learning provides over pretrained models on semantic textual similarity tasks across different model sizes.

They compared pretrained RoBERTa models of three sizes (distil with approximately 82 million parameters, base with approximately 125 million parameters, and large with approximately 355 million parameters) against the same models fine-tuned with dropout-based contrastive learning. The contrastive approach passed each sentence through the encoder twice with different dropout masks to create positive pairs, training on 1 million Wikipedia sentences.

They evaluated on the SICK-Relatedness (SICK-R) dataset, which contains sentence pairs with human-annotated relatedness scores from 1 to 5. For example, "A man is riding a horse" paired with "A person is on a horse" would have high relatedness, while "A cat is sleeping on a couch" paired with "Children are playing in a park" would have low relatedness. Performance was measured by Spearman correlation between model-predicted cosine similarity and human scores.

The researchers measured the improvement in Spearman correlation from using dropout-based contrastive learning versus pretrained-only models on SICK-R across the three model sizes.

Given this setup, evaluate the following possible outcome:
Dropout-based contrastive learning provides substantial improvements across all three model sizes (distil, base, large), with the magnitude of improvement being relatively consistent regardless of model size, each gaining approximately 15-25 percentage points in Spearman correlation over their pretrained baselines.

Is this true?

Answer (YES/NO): NO